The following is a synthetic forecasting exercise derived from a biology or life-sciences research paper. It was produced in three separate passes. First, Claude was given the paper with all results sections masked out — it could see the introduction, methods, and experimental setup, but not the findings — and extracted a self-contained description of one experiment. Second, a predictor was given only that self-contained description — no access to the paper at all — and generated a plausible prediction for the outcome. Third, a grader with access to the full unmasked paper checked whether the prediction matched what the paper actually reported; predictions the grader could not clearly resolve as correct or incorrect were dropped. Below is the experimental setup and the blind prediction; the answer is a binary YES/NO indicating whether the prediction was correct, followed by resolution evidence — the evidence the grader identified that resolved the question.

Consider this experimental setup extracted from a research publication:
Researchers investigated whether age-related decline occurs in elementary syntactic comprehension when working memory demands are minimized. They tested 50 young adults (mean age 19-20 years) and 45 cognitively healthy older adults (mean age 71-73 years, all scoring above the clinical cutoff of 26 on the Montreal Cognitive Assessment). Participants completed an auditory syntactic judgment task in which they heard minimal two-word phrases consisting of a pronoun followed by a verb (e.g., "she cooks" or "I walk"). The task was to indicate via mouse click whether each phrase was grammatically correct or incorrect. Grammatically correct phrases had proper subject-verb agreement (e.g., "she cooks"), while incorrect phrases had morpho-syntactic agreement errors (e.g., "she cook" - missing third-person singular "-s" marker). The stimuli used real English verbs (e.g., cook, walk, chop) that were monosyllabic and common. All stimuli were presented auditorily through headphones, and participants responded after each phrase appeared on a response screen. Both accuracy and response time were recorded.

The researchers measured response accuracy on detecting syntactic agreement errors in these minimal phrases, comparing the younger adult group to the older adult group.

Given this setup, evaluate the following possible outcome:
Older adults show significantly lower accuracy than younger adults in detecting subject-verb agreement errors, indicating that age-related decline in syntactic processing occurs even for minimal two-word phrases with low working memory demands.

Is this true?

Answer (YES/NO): YES